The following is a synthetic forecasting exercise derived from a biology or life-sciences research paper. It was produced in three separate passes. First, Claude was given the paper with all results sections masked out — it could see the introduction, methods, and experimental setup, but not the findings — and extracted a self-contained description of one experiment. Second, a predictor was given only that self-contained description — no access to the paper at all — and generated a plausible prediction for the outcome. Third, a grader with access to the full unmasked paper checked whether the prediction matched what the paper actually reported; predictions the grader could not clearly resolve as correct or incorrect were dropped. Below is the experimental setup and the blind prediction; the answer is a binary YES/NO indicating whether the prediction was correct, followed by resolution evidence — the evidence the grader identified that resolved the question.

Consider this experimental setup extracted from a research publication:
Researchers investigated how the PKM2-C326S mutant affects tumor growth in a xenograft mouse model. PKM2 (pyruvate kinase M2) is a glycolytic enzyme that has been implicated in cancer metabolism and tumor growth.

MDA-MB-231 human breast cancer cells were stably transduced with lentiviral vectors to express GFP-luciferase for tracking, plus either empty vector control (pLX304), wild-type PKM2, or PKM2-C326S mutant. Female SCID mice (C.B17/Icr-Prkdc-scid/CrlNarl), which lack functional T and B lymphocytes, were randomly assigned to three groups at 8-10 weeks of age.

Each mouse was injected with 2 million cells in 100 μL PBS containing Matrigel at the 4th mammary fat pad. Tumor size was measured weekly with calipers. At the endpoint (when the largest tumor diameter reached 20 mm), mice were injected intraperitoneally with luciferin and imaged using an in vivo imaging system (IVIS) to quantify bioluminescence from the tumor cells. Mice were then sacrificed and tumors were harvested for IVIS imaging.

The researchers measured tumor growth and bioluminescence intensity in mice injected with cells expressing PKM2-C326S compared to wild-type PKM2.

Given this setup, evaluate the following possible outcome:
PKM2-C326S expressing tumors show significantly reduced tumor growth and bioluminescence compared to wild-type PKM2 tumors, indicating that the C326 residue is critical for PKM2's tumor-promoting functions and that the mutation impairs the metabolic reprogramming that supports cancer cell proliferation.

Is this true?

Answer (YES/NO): YES